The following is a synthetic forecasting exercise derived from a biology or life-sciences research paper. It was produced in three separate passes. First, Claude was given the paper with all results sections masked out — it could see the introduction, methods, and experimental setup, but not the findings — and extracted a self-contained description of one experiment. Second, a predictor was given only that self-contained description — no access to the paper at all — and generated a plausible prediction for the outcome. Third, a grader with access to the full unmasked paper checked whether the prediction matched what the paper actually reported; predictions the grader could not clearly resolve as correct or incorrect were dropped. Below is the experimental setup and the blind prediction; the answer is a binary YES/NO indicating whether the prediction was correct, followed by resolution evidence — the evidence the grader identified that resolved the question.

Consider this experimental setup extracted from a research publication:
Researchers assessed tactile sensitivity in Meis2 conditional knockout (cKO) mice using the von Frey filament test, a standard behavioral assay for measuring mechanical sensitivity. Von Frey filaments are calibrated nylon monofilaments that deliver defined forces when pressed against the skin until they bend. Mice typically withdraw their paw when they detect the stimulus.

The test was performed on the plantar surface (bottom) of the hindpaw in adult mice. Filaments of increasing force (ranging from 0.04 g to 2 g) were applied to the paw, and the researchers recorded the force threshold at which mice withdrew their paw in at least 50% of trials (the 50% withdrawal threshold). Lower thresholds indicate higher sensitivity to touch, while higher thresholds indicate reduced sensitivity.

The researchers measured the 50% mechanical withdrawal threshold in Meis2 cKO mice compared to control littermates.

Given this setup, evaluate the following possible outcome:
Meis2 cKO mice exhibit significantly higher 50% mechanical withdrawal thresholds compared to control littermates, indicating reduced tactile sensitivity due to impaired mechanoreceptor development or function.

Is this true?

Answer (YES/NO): YES